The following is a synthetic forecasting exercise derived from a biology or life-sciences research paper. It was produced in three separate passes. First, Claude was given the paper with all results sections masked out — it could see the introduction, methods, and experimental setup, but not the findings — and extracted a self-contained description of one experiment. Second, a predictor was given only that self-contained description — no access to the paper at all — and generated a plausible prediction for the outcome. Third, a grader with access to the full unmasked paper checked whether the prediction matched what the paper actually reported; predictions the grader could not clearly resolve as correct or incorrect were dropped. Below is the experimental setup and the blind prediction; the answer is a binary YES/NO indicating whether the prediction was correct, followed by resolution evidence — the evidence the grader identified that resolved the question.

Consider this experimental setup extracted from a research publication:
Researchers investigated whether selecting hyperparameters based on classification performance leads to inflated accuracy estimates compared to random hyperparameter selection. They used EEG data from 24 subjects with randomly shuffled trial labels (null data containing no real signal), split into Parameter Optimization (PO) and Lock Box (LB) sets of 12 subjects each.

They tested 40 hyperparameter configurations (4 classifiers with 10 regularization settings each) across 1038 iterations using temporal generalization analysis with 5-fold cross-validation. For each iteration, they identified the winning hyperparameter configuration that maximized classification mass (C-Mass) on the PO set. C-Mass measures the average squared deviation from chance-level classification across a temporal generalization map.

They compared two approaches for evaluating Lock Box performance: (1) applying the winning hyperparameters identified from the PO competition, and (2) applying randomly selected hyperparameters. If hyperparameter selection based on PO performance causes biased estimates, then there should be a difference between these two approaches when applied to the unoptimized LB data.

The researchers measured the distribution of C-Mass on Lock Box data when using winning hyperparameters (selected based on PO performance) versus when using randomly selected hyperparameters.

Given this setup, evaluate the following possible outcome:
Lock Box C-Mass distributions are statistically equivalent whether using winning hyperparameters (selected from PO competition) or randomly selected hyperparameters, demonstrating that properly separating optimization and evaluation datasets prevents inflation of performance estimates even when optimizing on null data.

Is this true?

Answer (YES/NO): YES